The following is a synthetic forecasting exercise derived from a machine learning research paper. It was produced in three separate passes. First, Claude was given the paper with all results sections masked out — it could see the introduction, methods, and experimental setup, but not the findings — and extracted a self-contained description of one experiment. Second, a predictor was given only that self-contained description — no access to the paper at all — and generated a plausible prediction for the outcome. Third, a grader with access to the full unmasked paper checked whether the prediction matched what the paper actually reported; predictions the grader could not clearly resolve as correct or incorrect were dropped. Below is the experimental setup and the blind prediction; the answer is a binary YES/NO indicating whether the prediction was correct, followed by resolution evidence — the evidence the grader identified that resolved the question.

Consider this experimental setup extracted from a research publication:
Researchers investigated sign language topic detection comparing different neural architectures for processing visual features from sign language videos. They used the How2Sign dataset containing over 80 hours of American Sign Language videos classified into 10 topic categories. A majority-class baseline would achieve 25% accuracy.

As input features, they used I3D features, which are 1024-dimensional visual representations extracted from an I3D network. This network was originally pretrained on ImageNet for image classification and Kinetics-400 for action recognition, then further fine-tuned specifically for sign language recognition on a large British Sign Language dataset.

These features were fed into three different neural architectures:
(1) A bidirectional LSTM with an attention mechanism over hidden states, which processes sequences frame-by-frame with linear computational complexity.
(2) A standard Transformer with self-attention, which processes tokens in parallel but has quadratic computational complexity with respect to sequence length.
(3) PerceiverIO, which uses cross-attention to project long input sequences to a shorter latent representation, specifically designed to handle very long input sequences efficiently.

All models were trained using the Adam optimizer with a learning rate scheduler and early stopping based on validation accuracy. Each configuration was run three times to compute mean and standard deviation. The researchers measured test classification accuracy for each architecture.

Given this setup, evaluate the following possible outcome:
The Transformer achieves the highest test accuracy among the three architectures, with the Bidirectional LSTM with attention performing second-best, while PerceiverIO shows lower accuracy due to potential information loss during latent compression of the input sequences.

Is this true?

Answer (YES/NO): YES